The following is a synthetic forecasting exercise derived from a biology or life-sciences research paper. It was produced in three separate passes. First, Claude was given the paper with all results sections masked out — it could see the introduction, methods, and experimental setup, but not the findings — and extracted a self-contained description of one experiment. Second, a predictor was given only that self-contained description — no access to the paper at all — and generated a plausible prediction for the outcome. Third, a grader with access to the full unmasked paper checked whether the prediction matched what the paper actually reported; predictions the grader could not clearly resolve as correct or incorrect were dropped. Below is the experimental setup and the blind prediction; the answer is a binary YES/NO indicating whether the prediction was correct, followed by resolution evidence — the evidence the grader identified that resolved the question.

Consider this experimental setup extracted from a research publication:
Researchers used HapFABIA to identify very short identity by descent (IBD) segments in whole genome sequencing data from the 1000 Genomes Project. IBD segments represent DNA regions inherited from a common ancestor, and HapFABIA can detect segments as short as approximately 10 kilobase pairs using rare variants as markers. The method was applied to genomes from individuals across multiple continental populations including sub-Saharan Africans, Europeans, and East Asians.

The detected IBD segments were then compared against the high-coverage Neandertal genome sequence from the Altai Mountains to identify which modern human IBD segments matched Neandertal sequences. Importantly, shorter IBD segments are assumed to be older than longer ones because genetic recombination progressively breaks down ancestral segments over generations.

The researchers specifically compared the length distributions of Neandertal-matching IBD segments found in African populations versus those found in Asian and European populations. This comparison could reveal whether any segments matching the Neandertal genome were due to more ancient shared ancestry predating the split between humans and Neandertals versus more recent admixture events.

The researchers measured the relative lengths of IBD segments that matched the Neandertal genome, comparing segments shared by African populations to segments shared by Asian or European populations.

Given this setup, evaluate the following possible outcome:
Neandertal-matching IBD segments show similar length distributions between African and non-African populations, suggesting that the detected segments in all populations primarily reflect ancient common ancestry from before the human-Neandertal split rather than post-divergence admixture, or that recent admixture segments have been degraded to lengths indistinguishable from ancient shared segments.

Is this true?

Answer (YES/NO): NO